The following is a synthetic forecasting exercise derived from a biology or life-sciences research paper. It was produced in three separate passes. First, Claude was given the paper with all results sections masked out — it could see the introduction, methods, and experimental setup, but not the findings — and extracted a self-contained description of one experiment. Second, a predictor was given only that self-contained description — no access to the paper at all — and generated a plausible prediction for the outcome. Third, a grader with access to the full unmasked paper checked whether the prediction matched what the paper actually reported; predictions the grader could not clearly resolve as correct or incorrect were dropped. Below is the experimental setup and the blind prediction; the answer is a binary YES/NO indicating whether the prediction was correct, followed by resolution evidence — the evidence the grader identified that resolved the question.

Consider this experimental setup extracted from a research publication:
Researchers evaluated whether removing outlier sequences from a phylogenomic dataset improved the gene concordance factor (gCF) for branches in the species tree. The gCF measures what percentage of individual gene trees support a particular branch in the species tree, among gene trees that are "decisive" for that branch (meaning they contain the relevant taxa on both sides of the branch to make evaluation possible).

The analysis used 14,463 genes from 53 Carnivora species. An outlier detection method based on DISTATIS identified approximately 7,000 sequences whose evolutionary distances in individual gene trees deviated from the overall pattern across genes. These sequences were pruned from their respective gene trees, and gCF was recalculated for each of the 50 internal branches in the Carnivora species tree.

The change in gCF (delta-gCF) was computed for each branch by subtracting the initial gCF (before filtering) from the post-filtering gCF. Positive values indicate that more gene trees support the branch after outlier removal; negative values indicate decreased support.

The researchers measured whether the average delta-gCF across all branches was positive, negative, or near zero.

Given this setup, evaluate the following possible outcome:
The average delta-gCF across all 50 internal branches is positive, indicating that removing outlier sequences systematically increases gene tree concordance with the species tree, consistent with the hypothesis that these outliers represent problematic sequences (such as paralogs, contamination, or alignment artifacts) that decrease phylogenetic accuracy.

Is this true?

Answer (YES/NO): YES